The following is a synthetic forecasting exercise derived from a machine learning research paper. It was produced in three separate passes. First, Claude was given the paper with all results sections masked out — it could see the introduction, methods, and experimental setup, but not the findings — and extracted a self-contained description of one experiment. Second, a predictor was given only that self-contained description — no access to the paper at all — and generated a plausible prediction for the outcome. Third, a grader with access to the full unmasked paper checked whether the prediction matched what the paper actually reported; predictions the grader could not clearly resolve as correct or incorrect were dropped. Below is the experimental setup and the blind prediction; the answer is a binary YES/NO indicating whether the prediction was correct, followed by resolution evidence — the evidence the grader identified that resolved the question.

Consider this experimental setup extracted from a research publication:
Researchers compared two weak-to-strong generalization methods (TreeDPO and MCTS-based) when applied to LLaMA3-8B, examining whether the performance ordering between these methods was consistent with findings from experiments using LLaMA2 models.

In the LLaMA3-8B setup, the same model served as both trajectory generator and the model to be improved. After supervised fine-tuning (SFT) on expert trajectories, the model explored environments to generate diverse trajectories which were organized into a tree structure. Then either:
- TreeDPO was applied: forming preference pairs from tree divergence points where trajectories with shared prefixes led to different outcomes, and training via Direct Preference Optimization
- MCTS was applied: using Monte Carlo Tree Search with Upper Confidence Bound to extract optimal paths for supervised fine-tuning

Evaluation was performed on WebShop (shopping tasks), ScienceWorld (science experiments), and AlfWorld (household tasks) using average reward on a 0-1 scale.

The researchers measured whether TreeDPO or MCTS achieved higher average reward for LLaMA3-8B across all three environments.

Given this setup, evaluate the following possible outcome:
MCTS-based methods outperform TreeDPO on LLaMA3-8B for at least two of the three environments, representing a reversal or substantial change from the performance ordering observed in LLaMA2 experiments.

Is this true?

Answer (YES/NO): NO